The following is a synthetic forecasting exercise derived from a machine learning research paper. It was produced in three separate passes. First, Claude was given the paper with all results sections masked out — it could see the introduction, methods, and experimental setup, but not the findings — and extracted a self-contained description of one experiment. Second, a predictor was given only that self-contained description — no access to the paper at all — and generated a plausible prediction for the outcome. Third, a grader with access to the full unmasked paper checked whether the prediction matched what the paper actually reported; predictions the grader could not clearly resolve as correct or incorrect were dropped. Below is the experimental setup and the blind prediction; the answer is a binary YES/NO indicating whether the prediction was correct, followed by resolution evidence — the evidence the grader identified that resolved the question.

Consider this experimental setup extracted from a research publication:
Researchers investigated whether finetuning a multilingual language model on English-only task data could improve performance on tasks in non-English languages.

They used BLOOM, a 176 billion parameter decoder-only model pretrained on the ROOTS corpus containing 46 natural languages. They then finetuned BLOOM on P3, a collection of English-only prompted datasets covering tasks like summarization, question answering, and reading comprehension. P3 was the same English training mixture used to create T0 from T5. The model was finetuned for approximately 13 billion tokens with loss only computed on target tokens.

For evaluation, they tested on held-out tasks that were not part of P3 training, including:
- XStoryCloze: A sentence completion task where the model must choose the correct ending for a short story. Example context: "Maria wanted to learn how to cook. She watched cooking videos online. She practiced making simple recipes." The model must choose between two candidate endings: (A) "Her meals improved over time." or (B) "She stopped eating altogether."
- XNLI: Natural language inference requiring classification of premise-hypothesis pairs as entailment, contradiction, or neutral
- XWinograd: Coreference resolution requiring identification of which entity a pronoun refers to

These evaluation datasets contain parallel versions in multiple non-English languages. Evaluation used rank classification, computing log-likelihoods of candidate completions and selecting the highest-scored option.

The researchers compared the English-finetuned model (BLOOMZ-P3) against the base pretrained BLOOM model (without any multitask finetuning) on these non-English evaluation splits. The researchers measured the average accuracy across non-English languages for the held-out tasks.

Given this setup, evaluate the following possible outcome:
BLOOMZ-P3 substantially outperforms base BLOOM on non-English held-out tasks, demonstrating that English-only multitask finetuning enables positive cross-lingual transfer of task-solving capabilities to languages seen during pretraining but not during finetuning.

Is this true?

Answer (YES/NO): YES